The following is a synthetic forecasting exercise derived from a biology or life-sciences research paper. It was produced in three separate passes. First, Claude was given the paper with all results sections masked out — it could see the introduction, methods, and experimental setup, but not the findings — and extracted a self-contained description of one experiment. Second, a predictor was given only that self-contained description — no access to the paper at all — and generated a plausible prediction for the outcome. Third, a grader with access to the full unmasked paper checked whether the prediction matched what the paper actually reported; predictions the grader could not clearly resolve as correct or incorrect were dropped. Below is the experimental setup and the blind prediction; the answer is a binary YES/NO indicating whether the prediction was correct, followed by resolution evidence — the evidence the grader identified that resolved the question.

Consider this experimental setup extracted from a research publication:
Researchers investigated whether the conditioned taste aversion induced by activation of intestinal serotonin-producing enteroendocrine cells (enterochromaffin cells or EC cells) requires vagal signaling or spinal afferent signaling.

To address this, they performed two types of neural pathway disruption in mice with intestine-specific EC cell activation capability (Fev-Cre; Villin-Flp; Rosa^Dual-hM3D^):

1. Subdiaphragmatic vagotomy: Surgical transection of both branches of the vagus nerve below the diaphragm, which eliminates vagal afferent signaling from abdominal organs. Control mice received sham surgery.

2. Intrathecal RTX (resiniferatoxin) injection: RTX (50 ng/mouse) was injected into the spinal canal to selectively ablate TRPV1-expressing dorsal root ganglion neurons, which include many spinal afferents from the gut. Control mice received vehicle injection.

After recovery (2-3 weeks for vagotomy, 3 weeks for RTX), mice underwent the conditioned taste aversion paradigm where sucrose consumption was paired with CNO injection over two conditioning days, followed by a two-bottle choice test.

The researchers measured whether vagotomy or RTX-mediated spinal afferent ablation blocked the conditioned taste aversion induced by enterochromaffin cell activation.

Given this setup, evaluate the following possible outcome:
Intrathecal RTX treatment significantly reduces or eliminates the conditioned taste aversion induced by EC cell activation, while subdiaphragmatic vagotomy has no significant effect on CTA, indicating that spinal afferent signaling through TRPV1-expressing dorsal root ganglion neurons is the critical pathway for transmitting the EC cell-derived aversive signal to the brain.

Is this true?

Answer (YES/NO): YES